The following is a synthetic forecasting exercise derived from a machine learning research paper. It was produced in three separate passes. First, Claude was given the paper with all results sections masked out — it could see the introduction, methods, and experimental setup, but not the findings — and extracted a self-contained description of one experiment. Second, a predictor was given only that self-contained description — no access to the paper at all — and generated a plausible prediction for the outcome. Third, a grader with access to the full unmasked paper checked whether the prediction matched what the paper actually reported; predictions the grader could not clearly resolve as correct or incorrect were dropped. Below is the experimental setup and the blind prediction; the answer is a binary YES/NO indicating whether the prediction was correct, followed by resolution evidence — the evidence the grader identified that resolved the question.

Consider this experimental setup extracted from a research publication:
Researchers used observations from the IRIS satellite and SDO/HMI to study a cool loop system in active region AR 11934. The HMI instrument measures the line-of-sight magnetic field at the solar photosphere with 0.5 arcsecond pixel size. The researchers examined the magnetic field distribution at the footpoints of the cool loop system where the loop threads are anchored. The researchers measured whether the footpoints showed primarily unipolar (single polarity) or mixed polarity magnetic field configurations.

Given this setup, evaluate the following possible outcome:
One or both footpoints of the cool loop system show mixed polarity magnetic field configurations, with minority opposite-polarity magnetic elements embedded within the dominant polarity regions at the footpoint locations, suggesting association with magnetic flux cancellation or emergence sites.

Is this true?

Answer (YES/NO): YES